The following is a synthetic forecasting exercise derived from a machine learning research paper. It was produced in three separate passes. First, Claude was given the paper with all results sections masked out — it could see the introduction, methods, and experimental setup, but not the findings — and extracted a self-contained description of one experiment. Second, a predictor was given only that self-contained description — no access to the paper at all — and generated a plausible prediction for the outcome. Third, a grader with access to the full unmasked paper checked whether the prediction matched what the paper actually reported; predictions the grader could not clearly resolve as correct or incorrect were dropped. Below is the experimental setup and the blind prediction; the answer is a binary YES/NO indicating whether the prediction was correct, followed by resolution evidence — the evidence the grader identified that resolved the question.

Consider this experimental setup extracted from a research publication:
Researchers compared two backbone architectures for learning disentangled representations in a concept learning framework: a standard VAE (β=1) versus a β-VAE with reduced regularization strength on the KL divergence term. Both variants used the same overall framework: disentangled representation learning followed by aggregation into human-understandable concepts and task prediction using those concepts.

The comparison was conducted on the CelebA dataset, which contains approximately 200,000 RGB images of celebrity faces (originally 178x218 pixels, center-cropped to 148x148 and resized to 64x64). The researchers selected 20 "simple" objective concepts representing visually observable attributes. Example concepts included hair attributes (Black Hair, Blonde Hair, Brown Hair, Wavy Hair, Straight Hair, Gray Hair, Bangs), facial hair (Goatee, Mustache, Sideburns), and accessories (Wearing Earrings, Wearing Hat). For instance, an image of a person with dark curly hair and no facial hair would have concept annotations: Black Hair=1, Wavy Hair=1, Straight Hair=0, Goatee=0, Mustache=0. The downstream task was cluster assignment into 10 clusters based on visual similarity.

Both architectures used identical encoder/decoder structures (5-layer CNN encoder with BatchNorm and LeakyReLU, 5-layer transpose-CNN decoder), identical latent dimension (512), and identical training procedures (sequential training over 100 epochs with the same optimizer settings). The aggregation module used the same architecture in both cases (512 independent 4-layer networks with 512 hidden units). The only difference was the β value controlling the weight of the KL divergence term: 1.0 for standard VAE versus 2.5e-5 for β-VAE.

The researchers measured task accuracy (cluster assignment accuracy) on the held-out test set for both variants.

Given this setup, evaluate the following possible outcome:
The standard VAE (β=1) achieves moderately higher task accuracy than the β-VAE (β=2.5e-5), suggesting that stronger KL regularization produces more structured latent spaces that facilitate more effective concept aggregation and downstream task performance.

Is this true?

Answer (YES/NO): NO